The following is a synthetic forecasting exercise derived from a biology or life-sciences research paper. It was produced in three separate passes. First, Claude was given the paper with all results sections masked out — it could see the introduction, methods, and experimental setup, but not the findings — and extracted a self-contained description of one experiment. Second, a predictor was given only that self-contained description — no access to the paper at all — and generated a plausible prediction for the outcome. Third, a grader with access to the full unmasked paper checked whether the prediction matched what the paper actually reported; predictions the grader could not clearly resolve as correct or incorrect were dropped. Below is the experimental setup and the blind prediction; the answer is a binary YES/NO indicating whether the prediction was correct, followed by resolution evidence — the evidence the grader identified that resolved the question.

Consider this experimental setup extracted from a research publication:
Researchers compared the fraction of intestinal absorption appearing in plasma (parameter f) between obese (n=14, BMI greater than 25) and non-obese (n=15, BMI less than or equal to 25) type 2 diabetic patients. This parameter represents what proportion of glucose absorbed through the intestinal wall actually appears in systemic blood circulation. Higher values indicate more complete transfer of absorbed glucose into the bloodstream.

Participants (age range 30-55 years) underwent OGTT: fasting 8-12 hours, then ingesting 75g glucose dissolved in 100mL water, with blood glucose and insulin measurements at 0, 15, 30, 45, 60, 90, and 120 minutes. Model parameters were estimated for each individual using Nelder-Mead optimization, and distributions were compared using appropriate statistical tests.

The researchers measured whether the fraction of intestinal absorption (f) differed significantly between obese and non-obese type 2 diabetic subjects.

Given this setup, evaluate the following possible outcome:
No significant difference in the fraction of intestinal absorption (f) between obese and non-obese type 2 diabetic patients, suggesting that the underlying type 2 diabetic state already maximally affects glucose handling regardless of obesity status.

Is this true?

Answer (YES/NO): NO